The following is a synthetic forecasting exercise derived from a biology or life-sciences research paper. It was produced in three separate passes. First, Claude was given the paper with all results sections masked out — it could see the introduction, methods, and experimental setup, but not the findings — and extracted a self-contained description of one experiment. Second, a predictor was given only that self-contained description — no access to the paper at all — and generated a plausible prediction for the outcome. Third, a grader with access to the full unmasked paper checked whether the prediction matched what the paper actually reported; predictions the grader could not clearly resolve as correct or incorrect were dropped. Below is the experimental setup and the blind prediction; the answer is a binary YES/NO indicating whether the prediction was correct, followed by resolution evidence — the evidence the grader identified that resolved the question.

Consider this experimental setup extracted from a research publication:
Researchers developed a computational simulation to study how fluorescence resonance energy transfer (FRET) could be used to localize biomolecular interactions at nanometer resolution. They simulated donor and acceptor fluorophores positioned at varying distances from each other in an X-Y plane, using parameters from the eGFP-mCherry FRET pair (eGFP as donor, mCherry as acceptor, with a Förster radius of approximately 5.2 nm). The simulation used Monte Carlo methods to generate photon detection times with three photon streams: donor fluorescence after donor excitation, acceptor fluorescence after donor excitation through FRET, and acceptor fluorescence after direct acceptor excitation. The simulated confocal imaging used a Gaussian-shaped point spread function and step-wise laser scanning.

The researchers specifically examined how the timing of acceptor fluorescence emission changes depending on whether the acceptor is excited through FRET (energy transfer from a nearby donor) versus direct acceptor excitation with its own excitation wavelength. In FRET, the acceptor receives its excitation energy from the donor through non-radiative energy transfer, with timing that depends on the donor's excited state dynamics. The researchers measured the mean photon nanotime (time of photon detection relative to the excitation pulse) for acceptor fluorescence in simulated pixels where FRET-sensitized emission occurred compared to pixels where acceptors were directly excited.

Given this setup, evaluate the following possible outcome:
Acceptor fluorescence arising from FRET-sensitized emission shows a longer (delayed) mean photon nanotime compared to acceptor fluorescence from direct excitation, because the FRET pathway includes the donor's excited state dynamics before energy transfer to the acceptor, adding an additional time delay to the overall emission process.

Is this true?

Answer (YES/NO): YES